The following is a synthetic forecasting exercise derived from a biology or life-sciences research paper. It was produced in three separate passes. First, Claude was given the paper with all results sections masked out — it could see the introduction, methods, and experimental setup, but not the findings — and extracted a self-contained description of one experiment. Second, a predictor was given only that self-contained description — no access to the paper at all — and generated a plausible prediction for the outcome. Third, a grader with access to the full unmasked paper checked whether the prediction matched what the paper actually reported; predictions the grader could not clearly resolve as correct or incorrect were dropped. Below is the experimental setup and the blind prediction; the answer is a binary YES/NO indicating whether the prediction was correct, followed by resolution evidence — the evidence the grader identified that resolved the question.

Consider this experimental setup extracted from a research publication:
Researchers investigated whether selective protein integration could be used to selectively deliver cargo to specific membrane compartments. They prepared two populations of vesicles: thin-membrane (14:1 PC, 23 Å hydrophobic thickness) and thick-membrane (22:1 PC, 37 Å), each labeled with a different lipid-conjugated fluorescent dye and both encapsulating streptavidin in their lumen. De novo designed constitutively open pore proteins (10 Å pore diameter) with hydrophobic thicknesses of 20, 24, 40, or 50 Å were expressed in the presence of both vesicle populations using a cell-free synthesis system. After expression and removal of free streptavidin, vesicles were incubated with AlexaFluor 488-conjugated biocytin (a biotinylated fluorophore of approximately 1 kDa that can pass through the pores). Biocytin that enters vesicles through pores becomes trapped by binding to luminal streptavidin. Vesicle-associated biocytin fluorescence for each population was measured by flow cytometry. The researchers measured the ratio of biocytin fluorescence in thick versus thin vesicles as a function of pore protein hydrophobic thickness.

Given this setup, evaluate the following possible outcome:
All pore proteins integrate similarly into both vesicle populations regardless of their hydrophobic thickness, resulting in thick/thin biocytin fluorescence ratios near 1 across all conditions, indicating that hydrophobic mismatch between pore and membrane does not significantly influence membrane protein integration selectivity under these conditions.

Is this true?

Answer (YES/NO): NO